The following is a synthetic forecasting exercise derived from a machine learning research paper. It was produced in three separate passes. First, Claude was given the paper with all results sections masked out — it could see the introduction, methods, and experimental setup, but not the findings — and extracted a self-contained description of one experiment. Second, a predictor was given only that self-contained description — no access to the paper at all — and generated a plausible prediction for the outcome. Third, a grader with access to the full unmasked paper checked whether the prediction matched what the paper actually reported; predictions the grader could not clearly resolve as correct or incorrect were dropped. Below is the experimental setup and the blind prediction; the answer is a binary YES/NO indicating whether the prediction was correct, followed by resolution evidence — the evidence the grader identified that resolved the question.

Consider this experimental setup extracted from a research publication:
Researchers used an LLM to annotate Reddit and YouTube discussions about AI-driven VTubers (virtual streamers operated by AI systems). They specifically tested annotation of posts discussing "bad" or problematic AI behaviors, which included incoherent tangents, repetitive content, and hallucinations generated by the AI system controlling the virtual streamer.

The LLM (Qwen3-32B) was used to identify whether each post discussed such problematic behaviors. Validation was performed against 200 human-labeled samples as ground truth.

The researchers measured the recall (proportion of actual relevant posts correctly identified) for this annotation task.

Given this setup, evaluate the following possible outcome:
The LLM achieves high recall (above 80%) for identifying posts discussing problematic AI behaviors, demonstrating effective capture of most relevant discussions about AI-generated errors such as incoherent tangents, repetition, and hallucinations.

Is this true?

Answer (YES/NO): YES